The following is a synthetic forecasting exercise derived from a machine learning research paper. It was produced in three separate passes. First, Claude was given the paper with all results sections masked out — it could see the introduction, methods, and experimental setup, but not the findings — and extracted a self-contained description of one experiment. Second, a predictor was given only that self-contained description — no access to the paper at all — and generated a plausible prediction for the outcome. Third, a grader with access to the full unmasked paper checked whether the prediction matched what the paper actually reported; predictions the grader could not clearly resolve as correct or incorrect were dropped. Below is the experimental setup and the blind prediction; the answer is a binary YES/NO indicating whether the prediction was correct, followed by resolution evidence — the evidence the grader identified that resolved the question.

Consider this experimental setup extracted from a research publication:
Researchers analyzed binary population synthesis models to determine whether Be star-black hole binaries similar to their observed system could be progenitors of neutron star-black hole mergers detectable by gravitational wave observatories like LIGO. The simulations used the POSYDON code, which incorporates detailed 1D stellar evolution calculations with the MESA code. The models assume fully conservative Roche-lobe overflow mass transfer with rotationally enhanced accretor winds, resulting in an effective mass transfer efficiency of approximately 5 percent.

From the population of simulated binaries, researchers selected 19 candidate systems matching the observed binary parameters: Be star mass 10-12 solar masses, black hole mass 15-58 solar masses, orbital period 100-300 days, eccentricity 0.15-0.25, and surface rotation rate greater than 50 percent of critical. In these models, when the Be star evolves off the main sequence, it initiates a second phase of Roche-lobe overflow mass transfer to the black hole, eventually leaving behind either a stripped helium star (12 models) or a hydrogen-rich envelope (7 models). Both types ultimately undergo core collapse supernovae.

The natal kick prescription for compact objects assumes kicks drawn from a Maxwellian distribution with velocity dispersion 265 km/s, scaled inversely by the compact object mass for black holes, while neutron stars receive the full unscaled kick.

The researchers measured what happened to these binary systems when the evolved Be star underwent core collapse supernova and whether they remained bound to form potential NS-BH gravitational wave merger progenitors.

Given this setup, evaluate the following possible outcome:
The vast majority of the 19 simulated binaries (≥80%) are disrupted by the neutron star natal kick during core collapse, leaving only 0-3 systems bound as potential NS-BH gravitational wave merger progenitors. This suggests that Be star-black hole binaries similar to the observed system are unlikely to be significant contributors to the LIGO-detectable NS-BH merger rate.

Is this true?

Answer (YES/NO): YES